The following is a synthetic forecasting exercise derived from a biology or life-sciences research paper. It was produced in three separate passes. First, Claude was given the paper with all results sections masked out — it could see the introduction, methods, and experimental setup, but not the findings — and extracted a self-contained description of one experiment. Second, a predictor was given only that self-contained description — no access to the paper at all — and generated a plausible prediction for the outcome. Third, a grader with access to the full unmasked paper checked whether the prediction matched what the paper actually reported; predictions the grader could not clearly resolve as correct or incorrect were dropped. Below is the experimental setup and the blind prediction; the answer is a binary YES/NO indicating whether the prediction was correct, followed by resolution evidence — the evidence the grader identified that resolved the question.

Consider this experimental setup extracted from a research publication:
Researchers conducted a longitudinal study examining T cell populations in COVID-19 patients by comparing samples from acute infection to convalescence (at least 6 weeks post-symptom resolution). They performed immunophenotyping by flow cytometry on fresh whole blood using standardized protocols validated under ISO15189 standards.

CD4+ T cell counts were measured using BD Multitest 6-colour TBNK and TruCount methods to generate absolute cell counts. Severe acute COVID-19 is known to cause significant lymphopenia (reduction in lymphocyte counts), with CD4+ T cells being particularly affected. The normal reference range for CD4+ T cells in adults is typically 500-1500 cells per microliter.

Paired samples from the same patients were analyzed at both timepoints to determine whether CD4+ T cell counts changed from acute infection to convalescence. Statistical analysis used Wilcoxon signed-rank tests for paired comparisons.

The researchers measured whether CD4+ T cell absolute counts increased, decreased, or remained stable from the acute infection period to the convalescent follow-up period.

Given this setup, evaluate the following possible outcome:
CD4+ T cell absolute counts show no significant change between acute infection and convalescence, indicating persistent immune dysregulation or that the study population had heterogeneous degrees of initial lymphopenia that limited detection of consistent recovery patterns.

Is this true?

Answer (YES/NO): NO